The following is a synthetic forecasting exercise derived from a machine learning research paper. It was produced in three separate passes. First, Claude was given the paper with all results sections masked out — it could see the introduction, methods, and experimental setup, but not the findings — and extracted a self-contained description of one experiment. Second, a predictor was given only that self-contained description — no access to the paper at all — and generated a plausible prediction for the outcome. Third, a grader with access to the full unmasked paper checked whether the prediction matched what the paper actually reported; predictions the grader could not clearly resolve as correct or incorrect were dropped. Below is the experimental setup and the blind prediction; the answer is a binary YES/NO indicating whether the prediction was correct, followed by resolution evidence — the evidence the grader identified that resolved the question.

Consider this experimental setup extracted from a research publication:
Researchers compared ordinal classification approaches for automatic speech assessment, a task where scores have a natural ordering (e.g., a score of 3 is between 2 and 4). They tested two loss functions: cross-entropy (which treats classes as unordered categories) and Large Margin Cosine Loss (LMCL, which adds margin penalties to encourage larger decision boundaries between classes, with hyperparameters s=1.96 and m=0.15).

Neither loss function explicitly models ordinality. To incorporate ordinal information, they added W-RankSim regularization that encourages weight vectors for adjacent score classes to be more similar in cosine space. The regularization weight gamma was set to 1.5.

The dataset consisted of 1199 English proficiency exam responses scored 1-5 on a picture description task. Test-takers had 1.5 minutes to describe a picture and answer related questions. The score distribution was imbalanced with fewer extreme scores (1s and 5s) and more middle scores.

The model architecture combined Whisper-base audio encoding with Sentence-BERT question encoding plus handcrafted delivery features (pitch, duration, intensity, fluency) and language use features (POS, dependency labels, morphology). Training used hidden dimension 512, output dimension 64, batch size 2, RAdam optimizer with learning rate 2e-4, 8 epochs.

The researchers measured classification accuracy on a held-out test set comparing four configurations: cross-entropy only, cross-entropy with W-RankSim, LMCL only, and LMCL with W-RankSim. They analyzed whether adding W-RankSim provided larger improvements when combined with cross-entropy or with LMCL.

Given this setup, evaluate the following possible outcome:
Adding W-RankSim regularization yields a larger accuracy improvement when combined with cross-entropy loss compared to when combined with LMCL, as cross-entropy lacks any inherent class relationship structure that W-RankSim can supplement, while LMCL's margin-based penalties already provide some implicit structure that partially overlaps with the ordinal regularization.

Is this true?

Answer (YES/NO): NO